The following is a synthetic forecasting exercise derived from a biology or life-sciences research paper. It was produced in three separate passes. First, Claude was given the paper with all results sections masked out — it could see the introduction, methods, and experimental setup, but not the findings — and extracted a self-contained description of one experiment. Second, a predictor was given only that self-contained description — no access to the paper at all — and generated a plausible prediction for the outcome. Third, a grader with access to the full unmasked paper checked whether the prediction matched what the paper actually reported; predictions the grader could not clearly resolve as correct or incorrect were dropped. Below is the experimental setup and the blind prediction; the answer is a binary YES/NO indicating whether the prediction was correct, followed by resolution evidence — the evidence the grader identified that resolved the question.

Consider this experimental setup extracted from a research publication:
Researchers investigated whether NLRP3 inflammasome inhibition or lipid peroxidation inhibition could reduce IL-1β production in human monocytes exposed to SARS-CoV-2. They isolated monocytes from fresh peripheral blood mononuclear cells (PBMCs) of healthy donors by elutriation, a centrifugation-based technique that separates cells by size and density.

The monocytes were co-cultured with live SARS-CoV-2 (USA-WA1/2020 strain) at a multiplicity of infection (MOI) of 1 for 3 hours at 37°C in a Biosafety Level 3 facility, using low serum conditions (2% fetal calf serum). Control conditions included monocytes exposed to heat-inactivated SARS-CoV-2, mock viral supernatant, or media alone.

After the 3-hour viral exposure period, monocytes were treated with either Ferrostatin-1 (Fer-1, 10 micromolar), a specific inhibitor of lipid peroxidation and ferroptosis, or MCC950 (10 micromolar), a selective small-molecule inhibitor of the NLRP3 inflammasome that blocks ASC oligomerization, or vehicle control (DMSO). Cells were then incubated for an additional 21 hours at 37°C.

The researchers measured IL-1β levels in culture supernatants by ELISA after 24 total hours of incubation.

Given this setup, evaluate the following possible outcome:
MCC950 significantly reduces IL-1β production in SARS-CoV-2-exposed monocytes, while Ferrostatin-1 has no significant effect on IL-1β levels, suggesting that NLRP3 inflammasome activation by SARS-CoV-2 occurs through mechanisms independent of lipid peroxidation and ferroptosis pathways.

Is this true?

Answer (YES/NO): NO